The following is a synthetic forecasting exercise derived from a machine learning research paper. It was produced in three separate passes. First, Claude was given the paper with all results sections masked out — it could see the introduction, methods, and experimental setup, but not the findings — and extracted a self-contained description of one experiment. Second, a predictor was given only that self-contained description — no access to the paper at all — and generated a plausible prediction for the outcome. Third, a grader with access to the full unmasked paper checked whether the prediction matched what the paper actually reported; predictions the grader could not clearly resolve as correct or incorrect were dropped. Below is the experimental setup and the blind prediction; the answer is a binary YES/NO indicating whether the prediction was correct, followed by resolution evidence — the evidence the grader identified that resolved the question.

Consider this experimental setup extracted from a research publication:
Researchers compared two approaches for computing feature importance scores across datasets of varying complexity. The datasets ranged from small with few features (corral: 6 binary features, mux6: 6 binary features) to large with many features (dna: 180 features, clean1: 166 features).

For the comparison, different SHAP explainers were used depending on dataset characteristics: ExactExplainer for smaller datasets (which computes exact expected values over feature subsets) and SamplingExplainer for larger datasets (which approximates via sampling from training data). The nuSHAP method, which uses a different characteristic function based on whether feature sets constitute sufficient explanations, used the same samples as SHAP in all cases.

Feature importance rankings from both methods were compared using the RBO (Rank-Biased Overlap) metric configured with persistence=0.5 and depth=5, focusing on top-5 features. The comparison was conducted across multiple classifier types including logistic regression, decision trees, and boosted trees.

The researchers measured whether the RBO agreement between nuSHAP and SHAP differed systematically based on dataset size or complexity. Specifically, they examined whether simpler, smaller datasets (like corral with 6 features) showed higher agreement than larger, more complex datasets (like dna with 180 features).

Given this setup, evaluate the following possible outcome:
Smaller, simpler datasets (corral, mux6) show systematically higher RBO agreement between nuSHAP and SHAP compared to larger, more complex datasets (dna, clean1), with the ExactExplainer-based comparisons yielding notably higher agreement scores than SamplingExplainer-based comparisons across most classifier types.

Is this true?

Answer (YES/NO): NO